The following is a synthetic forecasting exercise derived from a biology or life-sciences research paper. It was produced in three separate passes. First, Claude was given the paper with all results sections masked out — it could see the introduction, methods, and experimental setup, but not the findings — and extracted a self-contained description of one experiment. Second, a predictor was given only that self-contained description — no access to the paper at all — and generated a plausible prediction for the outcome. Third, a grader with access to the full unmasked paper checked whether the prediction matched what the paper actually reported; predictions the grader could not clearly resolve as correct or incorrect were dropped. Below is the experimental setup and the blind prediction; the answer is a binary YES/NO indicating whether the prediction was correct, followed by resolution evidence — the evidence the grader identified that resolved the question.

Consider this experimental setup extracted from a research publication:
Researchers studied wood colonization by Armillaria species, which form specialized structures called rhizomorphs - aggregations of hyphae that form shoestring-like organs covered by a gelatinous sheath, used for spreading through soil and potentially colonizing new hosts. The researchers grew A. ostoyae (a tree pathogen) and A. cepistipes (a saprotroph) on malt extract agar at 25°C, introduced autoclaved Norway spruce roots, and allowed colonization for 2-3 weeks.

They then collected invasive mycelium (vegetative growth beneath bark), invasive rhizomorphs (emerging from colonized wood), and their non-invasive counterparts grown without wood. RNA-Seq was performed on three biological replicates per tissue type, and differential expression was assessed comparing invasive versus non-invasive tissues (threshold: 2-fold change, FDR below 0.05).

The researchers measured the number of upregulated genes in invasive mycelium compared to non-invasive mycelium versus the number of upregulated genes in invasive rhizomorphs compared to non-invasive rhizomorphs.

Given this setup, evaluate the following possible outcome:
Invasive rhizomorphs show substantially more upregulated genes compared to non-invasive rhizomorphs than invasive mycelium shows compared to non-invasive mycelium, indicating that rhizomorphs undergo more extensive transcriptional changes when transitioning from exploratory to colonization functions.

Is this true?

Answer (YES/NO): NO